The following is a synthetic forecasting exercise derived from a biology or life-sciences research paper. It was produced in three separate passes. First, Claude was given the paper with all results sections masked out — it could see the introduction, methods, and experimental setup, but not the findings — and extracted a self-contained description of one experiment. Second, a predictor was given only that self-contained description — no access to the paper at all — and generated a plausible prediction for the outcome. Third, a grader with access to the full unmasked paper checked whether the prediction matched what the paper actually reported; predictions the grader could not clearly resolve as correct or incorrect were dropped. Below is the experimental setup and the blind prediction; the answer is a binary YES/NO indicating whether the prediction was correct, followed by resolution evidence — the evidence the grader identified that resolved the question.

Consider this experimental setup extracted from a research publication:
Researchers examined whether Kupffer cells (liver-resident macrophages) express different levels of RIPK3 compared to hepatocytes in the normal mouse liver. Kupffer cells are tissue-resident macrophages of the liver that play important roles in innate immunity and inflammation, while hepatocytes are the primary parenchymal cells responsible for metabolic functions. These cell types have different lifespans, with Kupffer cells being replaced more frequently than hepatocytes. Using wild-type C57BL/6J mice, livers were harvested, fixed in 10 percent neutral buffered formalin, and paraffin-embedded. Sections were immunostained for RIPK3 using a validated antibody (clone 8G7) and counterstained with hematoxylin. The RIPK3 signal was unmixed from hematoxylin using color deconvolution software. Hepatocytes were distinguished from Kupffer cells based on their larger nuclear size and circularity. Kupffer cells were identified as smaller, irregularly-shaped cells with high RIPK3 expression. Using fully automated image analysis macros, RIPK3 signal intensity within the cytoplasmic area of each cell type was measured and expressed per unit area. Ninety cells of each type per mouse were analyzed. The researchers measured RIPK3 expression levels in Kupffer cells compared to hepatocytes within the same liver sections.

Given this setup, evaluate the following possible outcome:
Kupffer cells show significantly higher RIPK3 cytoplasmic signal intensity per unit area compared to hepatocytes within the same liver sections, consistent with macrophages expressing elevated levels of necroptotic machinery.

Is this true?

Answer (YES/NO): YES